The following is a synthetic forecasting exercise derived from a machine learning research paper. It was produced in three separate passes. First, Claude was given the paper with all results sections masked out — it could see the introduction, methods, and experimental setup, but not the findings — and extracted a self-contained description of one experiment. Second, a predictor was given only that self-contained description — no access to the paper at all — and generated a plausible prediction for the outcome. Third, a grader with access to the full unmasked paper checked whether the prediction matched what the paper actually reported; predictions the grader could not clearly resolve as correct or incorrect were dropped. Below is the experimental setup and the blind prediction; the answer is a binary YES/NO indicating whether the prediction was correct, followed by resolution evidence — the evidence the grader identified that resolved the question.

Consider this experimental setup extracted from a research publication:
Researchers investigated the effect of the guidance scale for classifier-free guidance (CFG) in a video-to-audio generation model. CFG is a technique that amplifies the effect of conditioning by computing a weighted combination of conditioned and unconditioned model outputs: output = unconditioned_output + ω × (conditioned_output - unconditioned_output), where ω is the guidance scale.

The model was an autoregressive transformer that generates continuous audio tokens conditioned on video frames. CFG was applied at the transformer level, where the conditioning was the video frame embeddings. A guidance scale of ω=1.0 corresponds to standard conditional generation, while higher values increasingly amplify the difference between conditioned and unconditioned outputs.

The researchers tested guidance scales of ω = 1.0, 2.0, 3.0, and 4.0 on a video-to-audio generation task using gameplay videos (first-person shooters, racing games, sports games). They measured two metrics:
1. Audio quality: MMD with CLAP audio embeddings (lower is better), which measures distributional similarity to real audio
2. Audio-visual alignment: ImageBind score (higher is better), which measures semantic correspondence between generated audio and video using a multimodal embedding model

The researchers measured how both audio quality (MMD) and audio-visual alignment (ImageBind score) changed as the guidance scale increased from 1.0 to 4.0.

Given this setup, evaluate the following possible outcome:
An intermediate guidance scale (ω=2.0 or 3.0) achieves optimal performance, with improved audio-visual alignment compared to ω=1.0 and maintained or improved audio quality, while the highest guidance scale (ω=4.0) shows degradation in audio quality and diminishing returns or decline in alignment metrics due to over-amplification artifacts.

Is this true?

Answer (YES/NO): YES